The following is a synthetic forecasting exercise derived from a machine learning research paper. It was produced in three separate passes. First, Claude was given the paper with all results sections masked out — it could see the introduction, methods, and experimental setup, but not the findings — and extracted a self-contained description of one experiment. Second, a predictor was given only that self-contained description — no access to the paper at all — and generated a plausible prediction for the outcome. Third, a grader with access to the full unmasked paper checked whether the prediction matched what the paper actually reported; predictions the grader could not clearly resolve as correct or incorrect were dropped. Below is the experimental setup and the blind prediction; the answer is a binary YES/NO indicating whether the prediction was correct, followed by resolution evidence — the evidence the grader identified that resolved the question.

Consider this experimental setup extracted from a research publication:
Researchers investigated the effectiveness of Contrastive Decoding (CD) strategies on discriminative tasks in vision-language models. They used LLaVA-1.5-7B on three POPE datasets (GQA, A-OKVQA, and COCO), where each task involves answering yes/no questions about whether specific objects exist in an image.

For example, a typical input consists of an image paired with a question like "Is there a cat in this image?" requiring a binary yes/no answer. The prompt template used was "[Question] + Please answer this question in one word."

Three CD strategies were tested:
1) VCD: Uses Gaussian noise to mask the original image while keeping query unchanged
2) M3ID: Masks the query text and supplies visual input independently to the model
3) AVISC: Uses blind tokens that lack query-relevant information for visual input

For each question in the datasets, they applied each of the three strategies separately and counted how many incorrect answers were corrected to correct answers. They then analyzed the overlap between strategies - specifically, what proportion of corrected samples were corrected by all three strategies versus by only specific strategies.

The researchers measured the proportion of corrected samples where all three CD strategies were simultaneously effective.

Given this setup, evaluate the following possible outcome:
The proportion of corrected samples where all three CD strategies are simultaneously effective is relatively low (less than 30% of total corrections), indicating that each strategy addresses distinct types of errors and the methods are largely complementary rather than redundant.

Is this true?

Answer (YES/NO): YES